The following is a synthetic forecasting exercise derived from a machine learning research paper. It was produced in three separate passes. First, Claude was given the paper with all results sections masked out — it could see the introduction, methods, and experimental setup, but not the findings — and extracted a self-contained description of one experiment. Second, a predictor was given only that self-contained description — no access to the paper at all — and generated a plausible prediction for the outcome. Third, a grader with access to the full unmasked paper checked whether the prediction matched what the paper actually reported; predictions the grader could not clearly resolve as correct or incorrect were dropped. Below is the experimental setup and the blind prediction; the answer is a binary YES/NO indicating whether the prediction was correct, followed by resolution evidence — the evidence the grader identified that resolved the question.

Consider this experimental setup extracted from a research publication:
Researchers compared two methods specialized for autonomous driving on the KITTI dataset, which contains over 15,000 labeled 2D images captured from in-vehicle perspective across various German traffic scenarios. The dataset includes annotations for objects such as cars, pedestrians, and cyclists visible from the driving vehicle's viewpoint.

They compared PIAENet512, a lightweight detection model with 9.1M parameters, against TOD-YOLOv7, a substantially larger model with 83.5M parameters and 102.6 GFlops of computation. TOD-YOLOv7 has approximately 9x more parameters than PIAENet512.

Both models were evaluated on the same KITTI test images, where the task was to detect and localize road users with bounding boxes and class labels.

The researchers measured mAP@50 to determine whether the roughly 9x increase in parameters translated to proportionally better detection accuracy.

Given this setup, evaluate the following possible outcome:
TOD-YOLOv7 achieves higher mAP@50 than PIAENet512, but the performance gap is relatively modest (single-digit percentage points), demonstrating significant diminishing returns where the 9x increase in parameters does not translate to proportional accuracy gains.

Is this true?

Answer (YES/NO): YES